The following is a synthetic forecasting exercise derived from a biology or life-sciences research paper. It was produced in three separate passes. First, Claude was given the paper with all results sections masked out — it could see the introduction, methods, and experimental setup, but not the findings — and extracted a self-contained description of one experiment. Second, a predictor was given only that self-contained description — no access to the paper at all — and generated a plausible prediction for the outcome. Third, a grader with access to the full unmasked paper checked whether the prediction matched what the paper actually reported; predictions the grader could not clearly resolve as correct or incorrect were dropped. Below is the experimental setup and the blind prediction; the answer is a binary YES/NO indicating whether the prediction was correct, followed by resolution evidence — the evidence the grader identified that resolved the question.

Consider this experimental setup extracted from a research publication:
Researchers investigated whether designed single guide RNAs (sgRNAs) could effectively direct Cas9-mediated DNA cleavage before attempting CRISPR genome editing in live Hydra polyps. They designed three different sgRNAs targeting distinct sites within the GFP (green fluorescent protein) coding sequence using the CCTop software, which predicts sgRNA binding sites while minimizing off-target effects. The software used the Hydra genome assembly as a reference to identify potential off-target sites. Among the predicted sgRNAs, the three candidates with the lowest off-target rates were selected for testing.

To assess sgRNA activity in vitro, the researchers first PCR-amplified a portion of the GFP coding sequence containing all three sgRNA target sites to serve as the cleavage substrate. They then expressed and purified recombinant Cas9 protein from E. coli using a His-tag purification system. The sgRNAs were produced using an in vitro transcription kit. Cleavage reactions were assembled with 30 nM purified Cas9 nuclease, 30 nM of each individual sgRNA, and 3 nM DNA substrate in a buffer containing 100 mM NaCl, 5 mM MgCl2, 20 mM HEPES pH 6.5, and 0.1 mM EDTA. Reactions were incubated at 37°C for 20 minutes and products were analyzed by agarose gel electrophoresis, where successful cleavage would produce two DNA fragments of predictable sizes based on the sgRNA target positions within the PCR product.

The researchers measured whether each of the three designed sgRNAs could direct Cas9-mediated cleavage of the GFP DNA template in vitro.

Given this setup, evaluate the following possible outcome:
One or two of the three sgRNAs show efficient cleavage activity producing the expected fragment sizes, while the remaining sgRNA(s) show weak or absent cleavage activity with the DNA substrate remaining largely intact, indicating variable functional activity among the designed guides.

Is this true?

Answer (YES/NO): NO